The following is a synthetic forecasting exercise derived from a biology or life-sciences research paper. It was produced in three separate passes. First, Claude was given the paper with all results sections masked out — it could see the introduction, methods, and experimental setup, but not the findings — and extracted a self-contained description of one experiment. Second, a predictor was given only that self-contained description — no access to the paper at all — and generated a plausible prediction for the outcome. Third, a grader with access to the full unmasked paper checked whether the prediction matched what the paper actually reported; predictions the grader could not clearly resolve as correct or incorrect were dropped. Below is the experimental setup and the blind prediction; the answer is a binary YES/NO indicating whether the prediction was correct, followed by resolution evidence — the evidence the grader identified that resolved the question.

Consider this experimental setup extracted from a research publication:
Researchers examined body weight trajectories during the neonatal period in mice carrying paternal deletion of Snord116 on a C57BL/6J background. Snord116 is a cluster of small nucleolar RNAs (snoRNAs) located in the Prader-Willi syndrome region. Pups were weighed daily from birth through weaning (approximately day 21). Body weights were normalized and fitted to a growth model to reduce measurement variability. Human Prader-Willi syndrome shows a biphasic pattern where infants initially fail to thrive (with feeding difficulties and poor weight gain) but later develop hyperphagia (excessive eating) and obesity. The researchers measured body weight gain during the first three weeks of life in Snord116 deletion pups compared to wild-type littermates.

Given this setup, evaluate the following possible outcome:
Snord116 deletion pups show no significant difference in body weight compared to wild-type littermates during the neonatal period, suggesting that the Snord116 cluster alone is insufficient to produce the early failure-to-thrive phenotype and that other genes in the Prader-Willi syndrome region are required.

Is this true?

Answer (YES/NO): NO